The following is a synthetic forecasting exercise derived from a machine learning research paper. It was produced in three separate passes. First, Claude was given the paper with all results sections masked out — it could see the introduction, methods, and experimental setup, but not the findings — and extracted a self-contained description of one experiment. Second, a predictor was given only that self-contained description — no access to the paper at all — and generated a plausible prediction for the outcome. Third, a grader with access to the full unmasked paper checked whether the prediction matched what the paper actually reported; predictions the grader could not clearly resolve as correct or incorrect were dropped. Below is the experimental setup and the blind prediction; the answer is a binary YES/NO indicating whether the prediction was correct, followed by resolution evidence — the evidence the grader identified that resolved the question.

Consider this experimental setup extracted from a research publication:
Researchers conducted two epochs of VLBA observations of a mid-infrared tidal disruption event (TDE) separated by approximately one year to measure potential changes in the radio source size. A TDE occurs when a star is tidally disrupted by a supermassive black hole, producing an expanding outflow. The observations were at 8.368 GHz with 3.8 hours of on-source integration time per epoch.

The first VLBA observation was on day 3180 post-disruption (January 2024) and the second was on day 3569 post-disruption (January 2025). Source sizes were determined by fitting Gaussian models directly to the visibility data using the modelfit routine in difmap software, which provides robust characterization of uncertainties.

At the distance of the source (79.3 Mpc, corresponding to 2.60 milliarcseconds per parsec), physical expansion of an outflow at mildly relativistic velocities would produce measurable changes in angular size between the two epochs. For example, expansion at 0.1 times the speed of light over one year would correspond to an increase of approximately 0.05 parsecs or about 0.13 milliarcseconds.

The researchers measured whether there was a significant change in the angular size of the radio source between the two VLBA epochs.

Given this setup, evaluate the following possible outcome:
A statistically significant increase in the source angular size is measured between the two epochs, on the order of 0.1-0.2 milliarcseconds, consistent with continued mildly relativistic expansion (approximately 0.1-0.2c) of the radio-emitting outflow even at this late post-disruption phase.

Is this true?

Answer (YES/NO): NO